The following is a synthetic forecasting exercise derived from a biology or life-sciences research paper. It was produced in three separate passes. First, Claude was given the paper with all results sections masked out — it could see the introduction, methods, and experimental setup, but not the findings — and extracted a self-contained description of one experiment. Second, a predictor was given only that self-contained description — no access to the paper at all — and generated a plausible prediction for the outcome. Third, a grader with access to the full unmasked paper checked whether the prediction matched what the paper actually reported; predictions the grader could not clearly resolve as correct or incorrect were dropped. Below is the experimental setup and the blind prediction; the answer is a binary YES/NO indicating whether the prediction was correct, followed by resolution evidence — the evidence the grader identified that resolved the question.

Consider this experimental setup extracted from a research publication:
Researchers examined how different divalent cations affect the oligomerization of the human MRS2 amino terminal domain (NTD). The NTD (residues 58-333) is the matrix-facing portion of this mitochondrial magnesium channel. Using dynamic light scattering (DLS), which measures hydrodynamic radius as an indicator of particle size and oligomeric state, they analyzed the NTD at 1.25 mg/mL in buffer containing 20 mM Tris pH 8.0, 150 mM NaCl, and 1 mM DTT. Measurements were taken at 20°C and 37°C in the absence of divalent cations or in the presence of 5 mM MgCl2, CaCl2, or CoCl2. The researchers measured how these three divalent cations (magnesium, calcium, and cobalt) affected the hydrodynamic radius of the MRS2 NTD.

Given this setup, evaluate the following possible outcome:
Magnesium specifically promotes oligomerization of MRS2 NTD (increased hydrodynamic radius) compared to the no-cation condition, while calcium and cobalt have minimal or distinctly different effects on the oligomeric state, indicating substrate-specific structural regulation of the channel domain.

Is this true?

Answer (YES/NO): NO